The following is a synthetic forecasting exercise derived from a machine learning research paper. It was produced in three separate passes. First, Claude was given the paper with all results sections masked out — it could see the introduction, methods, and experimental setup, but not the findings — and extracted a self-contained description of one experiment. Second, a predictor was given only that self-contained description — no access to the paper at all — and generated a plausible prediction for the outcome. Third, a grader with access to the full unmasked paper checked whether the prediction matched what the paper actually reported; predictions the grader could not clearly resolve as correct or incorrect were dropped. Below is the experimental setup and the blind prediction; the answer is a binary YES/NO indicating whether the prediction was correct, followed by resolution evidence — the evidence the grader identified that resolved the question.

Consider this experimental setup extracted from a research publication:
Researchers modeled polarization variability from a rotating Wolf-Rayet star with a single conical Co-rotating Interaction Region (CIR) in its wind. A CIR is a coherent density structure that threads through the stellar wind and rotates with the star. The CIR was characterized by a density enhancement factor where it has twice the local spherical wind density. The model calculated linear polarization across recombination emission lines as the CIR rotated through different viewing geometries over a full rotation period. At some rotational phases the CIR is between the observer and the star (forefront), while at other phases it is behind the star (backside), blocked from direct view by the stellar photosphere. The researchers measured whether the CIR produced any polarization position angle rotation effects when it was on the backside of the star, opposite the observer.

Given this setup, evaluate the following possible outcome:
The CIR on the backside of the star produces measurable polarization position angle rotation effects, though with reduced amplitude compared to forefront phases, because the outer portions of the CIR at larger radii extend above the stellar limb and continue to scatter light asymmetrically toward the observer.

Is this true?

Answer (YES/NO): NO